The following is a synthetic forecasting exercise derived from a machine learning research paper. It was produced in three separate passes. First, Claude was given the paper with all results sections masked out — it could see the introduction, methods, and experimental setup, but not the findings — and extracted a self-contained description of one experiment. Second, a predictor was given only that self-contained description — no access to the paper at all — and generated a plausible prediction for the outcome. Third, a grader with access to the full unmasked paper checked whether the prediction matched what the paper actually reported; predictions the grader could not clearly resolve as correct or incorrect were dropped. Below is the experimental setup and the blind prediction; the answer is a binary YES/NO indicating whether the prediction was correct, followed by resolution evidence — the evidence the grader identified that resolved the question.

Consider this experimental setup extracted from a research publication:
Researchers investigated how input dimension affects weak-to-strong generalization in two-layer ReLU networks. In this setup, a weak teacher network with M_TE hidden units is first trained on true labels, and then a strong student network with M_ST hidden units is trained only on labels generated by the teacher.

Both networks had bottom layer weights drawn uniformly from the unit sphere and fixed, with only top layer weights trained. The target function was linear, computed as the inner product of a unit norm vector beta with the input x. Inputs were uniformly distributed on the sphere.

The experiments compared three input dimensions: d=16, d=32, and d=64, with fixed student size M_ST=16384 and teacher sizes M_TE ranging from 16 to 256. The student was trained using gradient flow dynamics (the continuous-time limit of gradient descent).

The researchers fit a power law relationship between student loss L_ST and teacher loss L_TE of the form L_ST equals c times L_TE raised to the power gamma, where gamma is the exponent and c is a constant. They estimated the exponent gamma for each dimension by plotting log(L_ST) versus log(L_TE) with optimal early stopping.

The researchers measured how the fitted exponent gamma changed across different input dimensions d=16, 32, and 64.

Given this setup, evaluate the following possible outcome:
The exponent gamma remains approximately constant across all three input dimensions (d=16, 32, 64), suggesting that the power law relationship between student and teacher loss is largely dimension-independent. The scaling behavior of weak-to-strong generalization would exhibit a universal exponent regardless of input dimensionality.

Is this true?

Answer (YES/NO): NO